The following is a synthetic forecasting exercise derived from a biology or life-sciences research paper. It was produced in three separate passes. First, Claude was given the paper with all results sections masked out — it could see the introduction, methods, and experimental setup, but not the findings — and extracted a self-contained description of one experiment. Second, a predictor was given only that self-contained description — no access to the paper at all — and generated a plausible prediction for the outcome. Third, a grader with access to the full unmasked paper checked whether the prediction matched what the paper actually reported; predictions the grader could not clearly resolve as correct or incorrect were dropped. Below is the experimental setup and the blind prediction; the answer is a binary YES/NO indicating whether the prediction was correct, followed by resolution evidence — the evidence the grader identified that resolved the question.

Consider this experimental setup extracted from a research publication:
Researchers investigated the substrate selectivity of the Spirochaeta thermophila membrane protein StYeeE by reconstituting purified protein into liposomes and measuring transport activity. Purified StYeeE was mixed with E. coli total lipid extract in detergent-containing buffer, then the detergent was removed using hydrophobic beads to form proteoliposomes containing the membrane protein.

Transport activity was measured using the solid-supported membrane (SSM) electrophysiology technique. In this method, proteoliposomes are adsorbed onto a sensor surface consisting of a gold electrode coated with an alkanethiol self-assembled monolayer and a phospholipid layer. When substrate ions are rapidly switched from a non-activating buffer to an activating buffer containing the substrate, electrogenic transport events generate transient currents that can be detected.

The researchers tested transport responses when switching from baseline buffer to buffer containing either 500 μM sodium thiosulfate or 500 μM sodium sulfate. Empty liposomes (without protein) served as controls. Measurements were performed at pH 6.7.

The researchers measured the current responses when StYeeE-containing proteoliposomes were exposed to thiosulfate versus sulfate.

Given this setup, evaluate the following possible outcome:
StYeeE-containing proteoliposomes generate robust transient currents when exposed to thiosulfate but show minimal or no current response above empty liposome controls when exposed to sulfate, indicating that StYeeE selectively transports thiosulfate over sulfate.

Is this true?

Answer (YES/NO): YES